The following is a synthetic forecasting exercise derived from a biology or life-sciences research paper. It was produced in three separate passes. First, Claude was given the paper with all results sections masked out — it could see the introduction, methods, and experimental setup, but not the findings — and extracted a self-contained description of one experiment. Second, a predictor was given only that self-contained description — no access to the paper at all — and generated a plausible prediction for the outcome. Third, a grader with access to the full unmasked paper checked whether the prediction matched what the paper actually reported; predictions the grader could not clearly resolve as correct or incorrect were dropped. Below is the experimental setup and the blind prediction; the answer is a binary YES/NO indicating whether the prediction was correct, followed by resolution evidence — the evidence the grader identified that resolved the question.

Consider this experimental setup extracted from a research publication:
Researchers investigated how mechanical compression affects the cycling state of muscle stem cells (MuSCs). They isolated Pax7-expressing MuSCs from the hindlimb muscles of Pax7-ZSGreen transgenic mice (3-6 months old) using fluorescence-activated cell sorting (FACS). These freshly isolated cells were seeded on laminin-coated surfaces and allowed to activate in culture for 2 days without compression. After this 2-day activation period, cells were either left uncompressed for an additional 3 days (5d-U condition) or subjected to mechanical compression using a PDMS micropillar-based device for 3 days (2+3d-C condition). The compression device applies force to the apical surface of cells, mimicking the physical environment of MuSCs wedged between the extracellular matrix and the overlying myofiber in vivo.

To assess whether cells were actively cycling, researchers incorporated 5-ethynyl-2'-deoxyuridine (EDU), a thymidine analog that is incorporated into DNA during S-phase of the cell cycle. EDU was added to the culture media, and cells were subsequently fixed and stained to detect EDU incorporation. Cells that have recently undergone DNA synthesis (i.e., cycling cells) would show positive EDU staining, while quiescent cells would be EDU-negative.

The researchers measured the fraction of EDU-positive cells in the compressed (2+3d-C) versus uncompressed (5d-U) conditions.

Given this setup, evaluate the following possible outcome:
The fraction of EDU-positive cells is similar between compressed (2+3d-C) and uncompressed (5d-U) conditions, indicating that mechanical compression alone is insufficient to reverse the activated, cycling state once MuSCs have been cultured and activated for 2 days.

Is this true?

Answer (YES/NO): NO